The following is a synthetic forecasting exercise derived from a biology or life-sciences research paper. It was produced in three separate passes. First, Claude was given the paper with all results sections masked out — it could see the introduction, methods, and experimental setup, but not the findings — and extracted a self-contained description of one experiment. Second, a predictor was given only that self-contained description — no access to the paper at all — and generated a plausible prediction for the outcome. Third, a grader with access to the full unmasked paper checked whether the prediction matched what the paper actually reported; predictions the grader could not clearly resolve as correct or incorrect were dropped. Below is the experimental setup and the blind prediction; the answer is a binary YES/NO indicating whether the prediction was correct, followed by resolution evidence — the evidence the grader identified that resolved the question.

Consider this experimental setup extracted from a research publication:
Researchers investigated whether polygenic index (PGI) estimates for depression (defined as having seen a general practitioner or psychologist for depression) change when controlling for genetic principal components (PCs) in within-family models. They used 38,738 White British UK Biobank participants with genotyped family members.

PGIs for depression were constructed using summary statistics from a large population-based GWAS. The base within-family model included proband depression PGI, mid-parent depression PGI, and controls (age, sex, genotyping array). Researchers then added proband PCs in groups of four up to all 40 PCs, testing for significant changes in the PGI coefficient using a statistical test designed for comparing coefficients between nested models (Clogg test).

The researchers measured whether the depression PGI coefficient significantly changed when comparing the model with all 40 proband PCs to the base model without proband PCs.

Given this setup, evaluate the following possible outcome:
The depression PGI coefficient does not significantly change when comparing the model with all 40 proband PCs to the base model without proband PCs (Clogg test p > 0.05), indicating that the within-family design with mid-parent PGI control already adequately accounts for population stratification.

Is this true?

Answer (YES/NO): YES